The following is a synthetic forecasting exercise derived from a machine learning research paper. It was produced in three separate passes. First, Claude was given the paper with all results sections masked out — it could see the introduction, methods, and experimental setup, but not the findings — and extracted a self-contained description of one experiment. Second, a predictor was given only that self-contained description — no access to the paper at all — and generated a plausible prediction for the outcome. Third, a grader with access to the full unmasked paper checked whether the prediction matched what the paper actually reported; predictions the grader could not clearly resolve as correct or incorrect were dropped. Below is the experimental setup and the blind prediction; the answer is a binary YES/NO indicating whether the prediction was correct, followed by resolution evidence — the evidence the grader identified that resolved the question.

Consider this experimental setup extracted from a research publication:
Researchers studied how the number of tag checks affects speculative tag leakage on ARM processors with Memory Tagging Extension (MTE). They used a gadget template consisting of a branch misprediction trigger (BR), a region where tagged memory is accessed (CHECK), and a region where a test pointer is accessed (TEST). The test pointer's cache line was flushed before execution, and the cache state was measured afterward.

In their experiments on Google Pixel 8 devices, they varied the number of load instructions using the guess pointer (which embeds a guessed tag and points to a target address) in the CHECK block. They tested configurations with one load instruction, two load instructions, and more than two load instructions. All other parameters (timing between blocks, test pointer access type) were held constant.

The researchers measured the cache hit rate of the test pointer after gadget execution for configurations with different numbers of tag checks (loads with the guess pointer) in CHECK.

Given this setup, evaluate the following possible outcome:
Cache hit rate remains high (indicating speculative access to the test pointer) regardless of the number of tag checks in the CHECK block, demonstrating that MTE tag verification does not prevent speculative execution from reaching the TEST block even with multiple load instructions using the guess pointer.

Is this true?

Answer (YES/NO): NO